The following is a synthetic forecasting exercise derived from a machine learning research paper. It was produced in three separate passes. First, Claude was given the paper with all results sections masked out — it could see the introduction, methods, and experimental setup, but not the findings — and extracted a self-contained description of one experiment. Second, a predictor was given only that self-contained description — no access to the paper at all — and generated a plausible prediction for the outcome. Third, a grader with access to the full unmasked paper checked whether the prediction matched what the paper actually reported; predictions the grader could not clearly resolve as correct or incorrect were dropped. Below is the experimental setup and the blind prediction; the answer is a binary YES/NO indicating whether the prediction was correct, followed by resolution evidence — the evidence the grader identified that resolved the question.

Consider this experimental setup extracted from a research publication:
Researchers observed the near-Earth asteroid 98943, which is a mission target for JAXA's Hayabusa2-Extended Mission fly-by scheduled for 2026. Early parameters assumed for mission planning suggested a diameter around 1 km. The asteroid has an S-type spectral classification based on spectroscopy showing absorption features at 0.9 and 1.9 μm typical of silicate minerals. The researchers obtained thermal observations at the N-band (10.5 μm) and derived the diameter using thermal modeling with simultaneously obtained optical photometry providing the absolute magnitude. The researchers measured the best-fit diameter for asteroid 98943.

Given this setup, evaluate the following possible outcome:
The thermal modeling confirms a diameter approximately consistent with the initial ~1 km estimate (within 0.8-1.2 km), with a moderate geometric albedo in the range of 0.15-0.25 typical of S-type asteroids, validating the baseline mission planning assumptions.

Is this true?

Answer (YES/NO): NO